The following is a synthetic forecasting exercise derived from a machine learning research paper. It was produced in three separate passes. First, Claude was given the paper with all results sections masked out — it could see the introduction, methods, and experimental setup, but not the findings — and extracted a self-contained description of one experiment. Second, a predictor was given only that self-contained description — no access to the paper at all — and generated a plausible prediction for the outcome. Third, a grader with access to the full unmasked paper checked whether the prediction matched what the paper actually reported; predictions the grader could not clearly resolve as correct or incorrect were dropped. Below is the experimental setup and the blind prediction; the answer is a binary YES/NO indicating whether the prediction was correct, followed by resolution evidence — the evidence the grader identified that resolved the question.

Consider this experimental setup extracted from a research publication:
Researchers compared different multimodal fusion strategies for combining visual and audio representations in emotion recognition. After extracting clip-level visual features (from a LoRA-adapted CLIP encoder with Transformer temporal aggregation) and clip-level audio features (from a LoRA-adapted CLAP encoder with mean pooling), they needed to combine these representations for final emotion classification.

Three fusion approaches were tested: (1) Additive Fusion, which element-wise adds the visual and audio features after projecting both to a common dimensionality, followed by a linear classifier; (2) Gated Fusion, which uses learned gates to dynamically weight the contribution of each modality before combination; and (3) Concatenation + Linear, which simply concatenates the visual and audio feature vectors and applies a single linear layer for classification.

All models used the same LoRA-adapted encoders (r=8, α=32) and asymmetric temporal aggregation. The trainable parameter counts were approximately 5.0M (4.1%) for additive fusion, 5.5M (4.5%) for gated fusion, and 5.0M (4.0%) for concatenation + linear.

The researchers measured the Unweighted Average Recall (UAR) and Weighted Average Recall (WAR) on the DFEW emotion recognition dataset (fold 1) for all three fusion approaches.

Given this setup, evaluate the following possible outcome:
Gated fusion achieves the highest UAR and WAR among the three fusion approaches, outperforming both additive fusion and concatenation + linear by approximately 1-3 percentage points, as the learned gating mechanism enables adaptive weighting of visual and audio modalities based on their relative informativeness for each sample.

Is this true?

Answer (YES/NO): NO